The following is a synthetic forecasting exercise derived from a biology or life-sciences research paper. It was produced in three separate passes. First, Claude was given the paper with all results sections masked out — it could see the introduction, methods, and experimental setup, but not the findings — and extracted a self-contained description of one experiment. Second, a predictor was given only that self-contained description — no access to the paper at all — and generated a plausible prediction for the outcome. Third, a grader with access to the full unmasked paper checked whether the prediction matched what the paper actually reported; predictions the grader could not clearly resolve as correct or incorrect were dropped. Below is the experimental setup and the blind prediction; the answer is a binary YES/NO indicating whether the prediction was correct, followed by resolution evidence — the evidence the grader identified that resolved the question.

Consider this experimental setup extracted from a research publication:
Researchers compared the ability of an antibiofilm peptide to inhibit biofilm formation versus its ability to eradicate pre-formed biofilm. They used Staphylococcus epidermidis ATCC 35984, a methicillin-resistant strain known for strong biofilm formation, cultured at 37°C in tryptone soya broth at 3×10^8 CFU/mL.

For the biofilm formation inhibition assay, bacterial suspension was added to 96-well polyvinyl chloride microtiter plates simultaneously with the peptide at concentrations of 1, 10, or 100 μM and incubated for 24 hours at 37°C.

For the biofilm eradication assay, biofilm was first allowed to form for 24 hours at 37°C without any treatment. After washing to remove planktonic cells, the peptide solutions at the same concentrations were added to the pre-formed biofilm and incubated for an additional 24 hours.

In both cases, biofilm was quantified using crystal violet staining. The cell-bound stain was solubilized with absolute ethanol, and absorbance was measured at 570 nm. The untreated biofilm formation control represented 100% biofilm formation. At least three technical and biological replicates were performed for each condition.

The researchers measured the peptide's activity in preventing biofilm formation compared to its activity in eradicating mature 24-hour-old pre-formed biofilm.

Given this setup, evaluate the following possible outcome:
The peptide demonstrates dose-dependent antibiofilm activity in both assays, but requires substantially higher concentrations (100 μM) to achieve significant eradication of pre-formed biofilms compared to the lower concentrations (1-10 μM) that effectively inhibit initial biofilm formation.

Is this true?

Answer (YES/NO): NO